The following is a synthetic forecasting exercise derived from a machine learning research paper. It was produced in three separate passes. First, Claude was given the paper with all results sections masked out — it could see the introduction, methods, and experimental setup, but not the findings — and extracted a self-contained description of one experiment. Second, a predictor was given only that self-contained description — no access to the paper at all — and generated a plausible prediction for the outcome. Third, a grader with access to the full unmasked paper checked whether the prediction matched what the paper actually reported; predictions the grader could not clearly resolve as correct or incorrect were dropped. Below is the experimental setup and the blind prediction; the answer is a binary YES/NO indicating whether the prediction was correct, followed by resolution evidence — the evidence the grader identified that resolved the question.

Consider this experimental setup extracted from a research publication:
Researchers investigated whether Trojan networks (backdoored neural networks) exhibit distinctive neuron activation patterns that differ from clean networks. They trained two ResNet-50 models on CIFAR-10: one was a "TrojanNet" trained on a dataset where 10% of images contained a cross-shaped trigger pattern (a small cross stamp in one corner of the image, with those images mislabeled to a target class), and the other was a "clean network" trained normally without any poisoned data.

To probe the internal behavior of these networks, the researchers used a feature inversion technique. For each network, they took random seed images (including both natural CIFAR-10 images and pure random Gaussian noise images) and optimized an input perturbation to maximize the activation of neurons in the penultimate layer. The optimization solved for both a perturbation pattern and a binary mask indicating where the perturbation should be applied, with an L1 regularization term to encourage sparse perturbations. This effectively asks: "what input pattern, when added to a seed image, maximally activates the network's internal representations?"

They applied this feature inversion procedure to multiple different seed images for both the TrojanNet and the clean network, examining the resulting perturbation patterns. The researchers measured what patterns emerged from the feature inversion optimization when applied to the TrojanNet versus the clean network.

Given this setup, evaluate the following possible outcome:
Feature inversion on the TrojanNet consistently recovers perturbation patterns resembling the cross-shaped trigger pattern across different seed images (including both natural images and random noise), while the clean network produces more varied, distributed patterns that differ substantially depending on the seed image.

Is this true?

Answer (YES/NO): YES